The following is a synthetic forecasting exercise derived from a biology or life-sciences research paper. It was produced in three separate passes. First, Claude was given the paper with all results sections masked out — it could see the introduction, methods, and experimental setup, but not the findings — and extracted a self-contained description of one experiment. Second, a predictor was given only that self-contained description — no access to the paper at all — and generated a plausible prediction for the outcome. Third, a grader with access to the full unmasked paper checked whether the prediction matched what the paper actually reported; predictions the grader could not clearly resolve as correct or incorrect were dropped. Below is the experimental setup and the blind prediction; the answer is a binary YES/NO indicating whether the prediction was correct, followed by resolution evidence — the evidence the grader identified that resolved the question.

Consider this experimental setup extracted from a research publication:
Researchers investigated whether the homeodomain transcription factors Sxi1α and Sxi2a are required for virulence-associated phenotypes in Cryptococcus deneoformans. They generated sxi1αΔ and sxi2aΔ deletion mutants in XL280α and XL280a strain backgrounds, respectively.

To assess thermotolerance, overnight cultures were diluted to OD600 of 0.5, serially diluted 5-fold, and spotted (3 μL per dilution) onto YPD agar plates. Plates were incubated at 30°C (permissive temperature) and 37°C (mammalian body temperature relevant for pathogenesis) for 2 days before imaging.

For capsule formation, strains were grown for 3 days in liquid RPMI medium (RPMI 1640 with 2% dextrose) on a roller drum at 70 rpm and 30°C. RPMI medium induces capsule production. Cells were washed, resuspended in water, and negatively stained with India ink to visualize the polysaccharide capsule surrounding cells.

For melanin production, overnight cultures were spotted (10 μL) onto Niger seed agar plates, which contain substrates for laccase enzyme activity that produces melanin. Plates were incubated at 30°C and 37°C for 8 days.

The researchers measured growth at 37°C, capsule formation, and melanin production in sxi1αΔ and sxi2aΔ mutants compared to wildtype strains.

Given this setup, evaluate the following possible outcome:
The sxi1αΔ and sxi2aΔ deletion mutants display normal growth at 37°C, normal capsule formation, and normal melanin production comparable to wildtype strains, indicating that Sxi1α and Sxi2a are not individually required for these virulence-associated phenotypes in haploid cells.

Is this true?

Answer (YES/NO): YES